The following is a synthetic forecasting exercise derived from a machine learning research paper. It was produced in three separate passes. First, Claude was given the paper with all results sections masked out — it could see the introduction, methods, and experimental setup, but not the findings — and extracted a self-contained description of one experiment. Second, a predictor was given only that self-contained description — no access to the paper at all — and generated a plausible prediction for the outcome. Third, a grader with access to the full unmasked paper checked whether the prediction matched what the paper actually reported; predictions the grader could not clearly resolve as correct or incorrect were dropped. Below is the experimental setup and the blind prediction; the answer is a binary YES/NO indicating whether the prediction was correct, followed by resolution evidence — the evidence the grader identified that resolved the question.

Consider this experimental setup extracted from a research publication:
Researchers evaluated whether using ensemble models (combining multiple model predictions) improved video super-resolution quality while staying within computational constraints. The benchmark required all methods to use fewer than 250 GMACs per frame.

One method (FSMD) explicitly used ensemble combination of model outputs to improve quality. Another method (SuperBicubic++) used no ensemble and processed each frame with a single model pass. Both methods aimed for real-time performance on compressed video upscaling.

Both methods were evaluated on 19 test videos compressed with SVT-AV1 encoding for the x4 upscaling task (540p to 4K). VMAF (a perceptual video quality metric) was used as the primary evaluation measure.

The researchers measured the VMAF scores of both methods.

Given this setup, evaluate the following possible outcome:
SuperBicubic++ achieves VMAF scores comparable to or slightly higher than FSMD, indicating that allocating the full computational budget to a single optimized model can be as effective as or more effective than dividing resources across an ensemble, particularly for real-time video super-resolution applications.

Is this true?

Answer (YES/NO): NO